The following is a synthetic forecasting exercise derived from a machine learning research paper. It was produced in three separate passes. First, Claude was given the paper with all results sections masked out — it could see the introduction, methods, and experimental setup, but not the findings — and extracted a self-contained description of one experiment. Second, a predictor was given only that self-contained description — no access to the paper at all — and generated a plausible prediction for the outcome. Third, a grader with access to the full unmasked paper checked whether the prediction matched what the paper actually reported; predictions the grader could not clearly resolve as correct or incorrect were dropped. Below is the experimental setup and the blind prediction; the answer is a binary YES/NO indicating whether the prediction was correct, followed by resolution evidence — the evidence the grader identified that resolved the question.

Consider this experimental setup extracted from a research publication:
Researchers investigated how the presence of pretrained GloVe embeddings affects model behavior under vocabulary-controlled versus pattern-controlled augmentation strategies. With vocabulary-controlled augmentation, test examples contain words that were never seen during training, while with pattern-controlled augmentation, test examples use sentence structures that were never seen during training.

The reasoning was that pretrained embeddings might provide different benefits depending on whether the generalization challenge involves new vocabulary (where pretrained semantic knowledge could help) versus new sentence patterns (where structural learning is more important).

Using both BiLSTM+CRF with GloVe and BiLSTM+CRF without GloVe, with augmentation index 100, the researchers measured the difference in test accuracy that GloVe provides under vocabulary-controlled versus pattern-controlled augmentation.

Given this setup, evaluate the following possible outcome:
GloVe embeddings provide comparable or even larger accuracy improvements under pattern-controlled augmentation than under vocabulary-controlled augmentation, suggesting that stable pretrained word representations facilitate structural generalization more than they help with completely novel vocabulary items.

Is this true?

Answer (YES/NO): NO